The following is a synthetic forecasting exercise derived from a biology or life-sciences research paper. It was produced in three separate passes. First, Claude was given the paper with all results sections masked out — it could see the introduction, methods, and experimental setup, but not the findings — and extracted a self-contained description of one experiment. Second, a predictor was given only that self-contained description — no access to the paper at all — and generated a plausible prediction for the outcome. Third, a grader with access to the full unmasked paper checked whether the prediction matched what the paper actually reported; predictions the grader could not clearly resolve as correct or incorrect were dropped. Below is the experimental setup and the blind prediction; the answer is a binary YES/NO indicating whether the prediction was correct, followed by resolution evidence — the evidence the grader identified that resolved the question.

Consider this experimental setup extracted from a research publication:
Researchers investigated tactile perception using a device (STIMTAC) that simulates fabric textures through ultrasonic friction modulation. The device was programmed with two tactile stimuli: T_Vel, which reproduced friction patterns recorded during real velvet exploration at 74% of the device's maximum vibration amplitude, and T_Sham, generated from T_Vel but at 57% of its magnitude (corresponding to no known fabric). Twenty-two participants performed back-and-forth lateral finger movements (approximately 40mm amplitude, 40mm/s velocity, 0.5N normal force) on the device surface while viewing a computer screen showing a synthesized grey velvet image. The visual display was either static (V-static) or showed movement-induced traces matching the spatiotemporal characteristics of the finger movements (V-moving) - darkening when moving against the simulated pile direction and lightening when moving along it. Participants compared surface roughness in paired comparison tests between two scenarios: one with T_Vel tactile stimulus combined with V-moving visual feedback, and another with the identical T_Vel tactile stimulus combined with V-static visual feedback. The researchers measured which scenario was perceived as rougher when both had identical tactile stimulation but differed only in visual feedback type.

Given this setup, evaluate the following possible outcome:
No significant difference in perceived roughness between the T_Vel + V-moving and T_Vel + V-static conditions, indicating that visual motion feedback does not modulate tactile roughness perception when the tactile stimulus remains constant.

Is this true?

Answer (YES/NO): NO